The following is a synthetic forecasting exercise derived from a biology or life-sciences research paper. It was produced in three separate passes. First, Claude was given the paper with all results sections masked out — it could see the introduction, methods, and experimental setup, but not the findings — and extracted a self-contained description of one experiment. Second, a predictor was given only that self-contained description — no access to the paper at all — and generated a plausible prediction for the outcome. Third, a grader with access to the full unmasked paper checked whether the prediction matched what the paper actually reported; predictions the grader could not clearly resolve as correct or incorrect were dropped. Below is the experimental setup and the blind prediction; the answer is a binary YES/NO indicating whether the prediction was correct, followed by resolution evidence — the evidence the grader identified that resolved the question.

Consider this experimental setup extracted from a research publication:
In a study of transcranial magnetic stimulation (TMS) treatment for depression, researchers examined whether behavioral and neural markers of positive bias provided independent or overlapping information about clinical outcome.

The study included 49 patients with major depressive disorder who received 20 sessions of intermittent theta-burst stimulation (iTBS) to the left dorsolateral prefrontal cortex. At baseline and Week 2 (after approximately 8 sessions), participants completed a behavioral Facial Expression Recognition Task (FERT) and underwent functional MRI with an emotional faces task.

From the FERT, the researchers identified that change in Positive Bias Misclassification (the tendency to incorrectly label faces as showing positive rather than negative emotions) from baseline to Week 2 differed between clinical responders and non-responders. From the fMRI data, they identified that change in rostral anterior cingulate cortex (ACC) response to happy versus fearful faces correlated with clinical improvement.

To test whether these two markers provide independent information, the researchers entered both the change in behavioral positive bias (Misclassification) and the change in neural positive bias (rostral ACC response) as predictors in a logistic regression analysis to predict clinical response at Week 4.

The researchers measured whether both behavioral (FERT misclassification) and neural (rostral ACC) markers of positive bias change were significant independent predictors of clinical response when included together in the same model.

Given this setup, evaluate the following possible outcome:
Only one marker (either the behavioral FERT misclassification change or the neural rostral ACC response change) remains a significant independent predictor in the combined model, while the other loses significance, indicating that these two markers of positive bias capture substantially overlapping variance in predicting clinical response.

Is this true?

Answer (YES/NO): NO